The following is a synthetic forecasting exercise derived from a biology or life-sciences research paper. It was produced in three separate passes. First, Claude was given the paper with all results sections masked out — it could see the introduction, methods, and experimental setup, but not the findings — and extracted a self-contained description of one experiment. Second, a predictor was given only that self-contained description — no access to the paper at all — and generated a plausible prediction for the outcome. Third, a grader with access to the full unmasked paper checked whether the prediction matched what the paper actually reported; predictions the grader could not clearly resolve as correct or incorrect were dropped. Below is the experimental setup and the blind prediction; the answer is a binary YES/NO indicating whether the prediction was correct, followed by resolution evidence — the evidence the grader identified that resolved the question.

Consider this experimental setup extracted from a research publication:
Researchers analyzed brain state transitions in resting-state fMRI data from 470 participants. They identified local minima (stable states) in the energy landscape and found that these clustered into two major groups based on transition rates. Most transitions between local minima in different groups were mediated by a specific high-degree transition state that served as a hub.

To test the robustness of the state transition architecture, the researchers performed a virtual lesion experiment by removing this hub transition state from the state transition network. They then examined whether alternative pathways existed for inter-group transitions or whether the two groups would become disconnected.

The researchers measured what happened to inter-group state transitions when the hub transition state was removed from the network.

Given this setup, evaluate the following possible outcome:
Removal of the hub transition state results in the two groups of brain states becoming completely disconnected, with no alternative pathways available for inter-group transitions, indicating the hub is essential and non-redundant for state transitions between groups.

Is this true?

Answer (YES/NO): NO